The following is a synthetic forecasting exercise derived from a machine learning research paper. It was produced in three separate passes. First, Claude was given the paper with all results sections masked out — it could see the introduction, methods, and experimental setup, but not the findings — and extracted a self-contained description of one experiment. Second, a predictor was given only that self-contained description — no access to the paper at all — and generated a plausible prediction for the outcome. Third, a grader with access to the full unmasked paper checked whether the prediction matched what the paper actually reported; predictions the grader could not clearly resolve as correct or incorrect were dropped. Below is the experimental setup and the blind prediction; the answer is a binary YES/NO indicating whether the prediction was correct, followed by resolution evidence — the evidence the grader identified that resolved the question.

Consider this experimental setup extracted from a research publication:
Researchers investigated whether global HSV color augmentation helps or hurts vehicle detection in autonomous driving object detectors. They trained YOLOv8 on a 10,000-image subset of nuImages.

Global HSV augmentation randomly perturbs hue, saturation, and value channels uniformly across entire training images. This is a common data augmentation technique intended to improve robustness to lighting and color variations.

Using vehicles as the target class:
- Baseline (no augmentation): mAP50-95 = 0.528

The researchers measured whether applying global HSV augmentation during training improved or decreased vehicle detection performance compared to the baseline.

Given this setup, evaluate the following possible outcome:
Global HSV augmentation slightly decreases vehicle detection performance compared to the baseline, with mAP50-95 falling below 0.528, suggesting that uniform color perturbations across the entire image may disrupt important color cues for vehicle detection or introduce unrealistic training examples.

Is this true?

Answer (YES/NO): YES